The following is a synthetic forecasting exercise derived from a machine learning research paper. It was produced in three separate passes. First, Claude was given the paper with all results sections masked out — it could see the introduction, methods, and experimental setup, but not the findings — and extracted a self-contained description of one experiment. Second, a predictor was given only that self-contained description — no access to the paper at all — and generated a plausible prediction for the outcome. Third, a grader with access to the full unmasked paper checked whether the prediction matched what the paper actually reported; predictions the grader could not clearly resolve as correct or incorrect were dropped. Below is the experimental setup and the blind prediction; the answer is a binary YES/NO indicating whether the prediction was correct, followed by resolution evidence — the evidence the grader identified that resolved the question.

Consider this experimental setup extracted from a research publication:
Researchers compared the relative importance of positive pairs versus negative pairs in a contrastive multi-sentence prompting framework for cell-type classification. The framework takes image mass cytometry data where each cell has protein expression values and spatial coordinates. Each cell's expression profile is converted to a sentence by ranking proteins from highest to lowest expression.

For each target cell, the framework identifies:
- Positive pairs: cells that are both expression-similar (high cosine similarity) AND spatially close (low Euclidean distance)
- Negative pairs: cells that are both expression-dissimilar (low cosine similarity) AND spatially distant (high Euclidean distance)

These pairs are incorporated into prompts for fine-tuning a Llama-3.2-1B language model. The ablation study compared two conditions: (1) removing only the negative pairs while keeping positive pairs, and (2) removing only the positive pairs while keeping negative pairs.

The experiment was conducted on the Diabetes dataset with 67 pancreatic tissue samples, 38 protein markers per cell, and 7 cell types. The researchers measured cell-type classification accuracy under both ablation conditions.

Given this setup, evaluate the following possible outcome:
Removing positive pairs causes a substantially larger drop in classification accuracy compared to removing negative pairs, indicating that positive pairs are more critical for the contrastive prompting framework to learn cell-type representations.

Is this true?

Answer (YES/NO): YES